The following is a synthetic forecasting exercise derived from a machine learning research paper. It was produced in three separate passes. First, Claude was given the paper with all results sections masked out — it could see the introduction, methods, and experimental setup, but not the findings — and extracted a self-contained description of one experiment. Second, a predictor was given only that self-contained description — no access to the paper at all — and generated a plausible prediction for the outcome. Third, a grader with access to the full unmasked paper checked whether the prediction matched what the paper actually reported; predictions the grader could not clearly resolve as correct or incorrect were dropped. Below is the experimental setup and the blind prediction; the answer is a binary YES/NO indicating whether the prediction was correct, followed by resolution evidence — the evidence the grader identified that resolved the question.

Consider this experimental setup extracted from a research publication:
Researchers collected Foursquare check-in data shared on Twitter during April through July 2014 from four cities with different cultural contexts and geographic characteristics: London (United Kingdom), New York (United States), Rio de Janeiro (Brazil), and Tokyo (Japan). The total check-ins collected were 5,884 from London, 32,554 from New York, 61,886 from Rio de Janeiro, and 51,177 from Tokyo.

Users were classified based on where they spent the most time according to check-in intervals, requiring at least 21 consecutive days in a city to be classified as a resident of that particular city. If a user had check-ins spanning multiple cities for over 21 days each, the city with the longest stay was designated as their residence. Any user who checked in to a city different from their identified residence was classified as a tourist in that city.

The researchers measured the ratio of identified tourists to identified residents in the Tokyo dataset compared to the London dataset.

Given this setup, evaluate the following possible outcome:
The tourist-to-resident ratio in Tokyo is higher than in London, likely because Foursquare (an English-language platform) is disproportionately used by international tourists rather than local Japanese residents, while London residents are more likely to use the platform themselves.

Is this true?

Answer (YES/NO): NO